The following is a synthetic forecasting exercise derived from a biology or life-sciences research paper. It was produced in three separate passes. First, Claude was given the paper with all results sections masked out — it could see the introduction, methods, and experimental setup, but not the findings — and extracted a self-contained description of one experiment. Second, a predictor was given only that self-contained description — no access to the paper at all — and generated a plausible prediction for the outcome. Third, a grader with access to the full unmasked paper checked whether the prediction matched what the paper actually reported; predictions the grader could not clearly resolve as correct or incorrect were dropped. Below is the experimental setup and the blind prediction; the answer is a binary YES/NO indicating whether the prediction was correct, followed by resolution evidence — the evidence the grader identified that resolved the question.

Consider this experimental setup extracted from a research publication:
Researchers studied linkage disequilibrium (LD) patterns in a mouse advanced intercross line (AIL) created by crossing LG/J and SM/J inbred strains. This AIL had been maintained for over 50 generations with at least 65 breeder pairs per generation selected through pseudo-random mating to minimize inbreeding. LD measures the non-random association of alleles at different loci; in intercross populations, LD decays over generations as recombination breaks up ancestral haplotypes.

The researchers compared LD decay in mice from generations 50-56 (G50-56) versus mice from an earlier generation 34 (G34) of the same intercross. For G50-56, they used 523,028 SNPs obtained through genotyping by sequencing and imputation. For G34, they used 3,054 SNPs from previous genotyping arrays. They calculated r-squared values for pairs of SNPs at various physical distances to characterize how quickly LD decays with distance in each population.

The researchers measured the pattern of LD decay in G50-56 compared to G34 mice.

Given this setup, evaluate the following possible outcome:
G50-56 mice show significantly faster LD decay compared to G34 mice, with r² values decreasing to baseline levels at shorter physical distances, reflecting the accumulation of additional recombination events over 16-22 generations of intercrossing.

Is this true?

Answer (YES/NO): YES